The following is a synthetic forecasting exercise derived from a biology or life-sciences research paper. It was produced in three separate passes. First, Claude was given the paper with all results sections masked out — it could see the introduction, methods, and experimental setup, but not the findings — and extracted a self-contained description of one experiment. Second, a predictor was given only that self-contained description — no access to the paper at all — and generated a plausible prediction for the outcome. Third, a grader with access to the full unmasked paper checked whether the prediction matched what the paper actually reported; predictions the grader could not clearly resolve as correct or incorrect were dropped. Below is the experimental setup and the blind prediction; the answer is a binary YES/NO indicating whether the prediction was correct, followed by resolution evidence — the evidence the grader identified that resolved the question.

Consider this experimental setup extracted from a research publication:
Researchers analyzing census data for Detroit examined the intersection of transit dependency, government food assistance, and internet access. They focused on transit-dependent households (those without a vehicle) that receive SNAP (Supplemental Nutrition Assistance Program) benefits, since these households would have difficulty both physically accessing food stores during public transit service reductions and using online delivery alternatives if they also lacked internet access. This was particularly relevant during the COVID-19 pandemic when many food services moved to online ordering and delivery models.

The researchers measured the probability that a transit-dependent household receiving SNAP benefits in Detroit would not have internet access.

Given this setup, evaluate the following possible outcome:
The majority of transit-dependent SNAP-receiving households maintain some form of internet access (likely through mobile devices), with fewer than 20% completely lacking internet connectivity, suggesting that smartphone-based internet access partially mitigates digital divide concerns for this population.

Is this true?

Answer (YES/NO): NO